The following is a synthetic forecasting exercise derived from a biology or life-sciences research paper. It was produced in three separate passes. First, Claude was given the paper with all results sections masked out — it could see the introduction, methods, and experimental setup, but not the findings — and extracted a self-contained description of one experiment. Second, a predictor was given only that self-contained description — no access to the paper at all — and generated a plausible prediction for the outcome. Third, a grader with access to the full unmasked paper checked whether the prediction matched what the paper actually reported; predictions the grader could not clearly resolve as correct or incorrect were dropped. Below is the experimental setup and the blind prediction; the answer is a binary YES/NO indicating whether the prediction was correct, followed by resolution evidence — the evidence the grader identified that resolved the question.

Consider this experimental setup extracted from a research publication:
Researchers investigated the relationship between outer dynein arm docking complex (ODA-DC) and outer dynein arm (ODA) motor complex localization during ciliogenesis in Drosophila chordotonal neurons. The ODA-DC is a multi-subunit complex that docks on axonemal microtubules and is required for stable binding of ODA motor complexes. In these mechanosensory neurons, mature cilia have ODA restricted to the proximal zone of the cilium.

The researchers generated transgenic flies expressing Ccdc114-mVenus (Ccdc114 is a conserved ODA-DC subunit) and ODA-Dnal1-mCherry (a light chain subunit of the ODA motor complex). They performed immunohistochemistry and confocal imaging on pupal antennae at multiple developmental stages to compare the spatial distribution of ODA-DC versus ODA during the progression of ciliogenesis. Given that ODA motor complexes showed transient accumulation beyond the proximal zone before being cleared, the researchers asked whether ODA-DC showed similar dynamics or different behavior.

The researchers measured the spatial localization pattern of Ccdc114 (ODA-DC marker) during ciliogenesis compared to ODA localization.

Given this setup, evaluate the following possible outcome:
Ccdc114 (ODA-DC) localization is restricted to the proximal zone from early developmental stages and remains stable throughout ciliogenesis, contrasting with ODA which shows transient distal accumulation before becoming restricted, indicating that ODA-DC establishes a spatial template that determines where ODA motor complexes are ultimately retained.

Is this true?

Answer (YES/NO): YES